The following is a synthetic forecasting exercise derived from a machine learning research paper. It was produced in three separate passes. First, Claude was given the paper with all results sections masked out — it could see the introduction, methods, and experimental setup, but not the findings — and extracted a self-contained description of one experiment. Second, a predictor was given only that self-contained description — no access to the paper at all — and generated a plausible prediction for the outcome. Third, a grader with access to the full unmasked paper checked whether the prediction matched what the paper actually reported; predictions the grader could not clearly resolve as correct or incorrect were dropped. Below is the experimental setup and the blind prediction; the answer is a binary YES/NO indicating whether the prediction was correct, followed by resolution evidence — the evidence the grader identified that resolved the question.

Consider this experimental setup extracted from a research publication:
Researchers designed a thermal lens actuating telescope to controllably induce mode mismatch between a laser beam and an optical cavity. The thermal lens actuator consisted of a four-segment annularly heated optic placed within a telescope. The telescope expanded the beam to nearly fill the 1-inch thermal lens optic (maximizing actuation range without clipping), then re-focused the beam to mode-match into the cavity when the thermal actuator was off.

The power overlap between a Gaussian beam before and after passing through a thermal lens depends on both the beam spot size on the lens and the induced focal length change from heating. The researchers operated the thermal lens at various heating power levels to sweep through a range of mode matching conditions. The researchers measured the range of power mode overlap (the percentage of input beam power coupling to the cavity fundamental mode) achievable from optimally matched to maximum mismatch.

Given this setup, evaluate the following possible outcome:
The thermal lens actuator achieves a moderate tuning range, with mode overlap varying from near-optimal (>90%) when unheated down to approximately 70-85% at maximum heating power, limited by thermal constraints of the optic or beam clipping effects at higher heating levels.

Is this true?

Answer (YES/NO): NO